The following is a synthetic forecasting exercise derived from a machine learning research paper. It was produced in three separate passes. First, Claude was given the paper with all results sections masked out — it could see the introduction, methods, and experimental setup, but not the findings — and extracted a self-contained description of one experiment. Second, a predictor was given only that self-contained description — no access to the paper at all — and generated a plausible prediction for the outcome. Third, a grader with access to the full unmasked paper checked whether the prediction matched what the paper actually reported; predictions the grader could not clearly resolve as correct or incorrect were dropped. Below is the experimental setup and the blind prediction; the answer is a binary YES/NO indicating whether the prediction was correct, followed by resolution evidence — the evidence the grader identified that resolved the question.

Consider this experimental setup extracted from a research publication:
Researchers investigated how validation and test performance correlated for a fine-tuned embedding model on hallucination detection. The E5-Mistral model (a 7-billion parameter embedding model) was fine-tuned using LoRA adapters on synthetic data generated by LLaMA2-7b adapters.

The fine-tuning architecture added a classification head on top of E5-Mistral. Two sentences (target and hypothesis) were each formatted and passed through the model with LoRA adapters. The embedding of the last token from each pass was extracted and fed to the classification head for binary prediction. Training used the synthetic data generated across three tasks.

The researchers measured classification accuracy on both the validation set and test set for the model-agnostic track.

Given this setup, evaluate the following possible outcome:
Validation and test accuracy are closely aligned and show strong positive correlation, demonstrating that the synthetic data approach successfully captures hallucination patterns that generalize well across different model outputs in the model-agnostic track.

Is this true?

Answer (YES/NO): NO